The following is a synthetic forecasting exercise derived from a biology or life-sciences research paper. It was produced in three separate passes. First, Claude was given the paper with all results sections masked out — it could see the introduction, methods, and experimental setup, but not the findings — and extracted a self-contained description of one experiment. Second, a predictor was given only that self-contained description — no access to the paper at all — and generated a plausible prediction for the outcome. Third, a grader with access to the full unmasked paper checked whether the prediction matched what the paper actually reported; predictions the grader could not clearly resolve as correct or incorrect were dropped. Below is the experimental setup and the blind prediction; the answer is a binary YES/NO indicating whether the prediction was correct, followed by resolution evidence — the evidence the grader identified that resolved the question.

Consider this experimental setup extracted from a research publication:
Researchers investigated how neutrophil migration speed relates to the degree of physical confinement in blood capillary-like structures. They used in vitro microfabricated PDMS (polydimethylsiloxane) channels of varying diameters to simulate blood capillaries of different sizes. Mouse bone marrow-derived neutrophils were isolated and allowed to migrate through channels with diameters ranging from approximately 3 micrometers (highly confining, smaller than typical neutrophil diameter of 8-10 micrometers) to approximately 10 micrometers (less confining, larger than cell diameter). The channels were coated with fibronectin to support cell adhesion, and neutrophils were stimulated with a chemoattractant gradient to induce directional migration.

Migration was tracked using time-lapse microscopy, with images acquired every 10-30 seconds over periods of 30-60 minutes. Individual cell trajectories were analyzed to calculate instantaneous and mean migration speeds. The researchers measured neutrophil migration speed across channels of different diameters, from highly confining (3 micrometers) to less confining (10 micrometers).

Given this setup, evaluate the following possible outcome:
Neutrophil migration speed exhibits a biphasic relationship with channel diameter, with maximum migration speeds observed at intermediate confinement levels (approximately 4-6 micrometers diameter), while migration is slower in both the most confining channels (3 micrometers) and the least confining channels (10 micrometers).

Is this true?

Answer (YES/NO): NO